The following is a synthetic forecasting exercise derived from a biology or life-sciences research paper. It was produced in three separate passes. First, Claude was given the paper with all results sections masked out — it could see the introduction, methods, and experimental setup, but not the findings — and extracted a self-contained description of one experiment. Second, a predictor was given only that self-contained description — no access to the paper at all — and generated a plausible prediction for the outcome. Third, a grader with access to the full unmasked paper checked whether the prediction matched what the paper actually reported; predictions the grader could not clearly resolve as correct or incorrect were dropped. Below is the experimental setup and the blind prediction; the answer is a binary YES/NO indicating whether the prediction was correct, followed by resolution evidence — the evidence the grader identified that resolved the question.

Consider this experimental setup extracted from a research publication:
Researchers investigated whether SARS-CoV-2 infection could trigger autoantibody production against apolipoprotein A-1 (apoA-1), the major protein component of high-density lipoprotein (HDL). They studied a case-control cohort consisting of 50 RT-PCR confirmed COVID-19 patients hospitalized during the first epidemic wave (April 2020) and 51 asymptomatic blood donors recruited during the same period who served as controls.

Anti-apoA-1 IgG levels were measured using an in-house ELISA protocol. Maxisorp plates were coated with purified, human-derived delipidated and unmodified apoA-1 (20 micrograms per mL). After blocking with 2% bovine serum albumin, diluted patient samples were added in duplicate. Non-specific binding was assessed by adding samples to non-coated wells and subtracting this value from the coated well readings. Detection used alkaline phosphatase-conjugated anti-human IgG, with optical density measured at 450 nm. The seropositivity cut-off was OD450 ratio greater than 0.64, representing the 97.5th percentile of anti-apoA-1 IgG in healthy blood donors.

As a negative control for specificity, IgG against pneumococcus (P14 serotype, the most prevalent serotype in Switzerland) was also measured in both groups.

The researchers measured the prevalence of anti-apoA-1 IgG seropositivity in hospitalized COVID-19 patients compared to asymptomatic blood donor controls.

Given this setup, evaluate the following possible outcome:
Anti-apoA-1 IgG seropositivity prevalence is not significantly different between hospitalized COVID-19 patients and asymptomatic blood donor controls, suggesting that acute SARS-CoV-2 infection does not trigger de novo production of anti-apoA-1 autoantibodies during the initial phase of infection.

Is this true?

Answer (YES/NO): NO